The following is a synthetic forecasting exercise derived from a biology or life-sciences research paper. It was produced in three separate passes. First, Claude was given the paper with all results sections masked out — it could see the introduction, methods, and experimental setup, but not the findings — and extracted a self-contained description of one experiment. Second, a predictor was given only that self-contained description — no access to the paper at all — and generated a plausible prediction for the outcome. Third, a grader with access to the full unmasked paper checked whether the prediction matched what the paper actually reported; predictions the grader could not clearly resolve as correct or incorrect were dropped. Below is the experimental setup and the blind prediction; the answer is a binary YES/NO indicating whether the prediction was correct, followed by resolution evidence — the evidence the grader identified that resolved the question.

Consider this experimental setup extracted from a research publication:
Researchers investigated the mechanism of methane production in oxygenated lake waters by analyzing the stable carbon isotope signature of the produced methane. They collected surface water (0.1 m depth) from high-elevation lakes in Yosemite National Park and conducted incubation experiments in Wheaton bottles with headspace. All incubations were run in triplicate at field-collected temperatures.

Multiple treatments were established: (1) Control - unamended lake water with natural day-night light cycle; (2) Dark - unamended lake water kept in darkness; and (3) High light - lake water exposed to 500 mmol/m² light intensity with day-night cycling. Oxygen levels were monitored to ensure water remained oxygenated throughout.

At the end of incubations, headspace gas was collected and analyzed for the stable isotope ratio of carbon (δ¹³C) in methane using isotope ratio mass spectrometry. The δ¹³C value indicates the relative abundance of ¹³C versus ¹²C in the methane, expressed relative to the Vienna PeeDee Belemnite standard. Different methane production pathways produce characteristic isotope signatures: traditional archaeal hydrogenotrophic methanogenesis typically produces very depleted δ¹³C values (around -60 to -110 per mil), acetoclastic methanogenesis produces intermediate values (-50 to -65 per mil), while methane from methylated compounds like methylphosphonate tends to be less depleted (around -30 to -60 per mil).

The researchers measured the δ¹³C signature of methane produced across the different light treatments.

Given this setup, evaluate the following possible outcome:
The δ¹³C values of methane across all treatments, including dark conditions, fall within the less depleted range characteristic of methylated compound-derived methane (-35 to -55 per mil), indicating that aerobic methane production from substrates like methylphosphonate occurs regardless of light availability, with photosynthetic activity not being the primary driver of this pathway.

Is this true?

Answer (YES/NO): NO